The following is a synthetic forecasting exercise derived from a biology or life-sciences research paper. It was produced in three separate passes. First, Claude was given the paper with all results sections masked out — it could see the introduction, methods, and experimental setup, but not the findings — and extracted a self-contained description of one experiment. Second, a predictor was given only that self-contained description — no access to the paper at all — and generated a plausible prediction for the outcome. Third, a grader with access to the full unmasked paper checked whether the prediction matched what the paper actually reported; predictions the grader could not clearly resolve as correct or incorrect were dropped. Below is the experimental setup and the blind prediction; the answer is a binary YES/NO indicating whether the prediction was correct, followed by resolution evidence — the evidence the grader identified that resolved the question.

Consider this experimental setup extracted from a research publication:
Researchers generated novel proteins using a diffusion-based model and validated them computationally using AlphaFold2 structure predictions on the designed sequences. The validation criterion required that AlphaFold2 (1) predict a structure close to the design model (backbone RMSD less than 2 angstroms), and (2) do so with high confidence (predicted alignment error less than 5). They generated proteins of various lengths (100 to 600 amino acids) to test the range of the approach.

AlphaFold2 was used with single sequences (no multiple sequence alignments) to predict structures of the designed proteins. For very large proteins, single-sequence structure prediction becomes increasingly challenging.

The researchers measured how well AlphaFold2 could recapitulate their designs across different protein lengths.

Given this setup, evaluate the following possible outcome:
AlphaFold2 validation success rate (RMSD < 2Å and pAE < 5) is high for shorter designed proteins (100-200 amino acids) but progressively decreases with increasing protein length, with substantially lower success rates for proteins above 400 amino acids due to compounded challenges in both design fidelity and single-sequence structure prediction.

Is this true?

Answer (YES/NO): NO